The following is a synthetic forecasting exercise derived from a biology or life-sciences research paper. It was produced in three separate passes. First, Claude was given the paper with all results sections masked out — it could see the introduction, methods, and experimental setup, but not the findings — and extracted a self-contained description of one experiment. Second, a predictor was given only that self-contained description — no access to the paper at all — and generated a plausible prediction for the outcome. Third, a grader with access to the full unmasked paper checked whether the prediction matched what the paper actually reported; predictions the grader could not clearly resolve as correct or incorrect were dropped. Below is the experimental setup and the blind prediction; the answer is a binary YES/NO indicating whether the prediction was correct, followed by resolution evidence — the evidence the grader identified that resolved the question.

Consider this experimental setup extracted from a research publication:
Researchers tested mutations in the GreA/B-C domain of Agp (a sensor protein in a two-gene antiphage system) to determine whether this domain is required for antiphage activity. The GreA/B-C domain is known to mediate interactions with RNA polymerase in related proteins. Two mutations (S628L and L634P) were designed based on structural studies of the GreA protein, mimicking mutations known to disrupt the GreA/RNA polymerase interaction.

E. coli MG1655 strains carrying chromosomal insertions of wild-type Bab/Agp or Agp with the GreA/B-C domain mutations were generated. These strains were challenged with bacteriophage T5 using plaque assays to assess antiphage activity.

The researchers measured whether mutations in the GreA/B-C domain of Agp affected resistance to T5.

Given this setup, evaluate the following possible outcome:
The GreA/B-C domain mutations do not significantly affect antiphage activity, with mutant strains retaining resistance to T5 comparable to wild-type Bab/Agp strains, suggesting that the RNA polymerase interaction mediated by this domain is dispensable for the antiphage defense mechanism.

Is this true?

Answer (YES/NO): NO